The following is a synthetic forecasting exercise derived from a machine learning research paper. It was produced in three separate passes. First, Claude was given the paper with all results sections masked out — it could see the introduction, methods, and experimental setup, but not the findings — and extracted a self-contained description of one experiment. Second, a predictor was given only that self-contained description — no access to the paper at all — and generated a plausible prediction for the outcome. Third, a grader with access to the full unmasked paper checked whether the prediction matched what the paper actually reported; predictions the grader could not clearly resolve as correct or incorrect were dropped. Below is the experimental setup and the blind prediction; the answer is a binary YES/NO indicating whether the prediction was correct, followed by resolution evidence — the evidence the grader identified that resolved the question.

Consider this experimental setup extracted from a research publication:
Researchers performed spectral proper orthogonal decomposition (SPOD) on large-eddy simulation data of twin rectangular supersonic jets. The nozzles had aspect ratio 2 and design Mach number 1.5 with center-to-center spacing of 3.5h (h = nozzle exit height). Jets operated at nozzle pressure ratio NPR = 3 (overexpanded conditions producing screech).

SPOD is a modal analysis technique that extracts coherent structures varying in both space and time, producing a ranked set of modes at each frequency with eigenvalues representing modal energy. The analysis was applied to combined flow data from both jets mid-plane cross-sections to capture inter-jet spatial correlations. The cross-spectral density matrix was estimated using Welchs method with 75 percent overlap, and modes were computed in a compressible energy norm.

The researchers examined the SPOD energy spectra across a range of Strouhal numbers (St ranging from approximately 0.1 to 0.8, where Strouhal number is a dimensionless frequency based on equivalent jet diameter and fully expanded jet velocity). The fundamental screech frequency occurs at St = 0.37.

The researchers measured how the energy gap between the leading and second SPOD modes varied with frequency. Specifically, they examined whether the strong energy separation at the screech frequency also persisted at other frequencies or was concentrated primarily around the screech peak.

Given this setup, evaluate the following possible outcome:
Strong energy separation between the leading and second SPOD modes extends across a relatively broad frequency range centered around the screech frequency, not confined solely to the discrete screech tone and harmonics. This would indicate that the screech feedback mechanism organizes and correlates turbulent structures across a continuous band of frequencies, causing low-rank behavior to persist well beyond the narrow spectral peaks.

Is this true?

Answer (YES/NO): NO